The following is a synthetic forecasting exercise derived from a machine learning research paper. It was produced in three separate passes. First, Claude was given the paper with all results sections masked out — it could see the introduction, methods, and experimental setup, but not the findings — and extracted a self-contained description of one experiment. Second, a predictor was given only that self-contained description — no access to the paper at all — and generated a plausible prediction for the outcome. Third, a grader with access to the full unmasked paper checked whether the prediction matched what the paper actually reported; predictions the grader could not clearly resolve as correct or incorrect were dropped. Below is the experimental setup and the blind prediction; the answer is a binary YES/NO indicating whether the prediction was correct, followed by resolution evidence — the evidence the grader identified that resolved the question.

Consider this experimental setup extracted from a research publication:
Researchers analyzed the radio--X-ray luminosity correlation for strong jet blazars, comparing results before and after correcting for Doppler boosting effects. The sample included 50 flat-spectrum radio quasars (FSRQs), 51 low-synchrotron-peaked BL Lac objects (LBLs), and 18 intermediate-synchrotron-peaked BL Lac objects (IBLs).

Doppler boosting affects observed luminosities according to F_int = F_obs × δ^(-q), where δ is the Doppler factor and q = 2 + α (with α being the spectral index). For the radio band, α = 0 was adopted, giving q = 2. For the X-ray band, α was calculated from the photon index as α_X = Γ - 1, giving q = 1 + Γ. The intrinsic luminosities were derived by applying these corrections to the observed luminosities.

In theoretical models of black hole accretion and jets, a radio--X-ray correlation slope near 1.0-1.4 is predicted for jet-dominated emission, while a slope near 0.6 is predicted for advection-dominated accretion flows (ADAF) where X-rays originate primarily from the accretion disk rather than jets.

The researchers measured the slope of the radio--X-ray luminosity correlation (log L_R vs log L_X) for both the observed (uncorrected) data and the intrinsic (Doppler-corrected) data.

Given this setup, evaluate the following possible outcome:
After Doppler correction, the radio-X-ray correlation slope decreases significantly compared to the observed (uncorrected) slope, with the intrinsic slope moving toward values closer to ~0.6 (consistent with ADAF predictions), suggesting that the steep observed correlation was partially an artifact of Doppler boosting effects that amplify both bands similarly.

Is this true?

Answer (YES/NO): NO